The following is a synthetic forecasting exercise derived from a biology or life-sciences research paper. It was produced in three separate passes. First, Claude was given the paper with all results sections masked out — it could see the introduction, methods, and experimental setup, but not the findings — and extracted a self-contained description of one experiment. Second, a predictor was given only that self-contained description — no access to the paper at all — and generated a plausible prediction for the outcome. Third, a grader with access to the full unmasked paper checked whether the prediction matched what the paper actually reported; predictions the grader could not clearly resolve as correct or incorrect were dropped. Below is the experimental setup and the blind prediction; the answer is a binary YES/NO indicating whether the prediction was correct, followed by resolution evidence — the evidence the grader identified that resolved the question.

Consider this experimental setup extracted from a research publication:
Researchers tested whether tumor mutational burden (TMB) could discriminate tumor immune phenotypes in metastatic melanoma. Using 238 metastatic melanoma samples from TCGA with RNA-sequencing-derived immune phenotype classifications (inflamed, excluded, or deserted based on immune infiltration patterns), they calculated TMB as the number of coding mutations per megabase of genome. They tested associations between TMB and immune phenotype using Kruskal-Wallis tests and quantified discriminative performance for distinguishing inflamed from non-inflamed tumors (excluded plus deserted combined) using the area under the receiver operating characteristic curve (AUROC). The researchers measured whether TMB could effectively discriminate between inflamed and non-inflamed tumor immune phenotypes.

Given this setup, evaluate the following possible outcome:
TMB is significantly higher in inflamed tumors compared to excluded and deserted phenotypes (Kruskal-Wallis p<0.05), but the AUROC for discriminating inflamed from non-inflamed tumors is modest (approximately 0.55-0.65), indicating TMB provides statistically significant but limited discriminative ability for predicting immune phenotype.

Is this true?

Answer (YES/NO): NO